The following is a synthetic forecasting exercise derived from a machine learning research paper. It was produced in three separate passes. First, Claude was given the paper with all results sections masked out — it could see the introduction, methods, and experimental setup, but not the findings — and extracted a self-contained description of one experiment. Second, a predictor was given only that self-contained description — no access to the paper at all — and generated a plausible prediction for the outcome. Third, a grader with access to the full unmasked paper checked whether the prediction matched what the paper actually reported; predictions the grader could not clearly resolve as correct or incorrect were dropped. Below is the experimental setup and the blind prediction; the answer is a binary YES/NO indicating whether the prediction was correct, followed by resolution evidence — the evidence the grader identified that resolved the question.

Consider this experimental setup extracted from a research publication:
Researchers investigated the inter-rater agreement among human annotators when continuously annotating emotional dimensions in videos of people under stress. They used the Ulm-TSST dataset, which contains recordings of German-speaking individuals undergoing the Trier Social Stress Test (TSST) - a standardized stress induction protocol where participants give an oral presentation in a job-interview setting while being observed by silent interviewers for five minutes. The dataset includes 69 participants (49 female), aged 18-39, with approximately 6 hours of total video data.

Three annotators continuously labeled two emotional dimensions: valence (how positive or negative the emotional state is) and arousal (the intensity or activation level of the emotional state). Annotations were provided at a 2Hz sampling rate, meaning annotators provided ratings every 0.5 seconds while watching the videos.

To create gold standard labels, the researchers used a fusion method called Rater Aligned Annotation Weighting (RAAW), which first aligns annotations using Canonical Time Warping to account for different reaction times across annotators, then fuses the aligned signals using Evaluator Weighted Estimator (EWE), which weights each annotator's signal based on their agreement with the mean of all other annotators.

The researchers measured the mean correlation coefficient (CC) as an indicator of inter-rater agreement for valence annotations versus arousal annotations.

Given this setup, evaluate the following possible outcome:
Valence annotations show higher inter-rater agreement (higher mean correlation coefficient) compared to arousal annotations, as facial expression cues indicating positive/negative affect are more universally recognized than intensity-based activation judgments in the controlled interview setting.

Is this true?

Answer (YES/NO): YES